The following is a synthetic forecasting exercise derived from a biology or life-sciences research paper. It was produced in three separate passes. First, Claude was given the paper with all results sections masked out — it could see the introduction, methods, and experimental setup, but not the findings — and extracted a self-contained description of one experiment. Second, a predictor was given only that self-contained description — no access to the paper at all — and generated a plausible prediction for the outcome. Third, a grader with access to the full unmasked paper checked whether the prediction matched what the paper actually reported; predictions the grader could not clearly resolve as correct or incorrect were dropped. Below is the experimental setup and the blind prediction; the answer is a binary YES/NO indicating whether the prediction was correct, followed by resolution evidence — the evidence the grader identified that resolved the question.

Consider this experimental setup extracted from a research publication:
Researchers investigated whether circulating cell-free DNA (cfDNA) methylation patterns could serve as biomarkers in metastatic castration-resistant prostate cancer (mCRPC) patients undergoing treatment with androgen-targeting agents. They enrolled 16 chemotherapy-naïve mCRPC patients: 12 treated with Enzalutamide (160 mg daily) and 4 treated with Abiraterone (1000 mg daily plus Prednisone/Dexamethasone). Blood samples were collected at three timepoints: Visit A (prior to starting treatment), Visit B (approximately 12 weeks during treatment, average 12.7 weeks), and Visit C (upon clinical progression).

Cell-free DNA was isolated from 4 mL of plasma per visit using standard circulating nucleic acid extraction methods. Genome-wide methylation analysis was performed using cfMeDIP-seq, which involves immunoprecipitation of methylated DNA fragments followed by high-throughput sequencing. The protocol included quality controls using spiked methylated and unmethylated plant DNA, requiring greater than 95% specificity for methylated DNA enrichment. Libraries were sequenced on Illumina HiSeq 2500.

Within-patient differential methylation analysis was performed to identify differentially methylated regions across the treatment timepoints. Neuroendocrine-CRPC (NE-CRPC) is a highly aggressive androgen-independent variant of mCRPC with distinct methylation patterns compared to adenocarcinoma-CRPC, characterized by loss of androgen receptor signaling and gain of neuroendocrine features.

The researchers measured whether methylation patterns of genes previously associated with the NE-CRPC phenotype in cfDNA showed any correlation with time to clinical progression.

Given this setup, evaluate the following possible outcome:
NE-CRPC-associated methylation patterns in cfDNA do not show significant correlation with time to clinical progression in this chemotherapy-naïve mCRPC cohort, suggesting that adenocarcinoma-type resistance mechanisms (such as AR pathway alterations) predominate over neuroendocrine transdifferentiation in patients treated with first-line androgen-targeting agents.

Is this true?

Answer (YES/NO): NO